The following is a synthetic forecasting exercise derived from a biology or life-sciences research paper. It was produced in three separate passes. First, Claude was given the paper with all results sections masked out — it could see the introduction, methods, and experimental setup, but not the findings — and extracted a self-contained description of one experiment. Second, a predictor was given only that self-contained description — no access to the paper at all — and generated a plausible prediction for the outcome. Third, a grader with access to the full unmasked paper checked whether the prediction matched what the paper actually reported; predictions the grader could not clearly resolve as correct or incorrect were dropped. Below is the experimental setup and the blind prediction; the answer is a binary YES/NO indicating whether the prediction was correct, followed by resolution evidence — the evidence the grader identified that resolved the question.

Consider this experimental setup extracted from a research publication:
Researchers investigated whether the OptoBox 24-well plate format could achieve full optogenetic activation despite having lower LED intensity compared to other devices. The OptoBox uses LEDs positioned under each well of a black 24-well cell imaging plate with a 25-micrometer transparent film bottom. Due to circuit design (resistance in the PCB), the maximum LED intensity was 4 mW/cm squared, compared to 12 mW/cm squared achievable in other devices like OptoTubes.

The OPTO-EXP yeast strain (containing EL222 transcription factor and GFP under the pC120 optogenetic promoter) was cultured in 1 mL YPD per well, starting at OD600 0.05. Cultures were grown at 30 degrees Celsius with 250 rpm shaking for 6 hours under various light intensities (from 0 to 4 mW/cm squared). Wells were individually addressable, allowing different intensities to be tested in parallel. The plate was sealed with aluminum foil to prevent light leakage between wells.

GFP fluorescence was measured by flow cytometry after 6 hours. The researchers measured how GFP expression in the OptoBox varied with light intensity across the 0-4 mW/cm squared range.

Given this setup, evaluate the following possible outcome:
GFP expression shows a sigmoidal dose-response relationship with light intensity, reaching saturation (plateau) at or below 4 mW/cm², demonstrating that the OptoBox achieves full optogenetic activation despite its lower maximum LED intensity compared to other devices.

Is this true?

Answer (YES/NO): NO